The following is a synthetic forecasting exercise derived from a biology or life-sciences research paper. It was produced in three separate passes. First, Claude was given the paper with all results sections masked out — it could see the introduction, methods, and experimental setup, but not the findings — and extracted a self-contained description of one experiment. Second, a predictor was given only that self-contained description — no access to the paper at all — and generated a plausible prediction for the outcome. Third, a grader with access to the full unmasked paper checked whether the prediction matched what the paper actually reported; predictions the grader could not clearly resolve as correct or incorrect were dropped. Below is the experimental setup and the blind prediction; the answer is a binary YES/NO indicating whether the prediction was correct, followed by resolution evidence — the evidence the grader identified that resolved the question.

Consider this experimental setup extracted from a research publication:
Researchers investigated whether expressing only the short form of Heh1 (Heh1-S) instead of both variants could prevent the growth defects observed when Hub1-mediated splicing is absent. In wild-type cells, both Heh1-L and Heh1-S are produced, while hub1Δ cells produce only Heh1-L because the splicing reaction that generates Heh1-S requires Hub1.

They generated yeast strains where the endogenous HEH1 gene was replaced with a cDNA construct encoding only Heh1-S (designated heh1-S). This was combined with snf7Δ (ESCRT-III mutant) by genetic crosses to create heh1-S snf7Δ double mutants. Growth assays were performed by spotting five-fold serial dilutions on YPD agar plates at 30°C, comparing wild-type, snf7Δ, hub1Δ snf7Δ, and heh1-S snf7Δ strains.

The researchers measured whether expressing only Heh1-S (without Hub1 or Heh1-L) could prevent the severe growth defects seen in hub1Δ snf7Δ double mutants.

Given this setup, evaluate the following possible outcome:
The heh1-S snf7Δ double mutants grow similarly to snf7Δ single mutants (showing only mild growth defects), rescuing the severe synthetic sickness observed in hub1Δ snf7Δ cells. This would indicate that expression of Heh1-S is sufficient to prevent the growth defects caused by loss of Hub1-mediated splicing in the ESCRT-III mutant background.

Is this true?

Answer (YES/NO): YES